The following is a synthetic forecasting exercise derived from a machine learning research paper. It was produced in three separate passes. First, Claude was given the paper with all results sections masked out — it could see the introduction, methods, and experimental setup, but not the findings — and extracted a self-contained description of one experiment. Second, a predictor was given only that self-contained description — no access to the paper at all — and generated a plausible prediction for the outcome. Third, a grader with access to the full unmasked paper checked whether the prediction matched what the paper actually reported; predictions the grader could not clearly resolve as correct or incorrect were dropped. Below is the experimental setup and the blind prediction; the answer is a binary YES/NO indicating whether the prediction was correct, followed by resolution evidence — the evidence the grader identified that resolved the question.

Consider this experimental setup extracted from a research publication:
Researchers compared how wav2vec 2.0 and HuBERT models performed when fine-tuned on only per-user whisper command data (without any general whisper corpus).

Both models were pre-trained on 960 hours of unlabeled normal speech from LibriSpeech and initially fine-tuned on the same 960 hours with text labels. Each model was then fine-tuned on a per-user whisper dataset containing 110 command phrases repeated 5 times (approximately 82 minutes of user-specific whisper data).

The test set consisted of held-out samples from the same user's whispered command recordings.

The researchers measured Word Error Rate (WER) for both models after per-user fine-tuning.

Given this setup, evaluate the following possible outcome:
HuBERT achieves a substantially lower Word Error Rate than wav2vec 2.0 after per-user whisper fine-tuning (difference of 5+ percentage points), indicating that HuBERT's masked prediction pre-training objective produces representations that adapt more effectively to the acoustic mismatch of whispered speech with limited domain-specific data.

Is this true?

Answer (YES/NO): NO